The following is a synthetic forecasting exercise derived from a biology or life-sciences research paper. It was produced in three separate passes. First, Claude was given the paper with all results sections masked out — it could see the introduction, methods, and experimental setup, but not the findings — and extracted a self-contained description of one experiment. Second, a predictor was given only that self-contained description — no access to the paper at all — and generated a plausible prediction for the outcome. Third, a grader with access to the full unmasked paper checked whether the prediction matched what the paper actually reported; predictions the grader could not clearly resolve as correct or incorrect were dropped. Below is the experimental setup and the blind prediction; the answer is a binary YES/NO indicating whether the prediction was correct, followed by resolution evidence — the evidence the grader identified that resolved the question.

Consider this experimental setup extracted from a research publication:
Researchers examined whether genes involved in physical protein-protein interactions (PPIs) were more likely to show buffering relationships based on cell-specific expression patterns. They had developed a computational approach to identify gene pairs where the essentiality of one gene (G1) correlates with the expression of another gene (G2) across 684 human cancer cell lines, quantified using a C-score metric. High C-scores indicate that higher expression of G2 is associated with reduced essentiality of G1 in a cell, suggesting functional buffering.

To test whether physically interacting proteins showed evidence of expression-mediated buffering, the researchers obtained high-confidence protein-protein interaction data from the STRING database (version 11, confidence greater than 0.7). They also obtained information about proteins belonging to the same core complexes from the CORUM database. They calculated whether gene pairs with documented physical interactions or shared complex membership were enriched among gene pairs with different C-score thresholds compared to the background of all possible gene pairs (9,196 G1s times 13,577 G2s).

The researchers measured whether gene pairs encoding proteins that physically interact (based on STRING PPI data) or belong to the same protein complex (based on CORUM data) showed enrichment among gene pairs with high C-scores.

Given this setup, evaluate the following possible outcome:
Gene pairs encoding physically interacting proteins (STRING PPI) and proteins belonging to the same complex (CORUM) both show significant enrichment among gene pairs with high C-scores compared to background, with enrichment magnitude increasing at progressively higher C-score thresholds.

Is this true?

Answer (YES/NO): YES